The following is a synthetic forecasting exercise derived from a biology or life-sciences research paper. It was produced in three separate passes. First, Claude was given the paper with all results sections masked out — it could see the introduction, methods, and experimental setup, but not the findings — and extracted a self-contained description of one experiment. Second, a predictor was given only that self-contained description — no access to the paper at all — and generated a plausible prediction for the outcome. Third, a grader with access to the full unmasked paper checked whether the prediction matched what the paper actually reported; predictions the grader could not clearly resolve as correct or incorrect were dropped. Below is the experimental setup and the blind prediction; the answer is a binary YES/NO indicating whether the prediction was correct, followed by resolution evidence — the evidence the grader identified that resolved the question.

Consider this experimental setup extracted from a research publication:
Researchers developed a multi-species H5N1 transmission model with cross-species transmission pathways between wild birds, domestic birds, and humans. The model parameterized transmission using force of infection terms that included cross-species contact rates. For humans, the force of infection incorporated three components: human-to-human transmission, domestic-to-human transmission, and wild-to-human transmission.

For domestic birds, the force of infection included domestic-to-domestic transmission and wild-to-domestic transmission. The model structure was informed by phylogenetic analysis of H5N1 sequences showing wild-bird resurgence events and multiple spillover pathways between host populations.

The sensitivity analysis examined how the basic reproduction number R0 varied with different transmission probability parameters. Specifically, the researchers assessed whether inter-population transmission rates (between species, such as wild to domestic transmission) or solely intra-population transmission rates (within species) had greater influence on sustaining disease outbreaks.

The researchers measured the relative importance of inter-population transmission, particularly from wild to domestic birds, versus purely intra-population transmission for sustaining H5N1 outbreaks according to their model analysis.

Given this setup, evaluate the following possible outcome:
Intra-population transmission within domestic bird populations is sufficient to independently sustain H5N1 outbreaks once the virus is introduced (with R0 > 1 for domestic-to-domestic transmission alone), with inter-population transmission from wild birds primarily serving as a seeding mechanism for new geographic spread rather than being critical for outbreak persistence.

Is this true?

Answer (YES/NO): NO